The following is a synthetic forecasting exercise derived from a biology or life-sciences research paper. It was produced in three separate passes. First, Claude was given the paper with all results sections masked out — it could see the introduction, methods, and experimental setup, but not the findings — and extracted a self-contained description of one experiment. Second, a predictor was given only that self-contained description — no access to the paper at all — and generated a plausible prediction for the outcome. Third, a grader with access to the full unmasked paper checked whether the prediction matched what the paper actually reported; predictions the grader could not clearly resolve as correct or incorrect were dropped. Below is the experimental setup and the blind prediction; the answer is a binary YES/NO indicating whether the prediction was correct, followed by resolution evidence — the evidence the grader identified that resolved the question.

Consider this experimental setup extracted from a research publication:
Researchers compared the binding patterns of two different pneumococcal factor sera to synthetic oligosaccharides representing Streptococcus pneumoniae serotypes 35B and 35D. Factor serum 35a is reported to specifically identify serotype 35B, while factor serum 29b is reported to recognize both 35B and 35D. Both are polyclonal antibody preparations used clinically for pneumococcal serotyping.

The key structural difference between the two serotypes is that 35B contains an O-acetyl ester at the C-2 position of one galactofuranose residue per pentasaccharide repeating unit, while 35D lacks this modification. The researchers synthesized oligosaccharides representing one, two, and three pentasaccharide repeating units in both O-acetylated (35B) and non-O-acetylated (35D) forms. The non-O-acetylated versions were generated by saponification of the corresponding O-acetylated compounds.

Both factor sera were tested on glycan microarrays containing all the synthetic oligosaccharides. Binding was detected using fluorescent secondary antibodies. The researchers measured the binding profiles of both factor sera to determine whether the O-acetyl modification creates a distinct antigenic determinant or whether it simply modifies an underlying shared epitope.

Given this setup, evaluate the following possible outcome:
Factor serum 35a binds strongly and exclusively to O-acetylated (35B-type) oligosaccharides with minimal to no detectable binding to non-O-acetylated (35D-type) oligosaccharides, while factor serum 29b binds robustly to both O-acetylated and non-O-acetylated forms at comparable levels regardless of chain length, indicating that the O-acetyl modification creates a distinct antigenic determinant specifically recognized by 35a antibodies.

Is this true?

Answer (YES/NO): YES